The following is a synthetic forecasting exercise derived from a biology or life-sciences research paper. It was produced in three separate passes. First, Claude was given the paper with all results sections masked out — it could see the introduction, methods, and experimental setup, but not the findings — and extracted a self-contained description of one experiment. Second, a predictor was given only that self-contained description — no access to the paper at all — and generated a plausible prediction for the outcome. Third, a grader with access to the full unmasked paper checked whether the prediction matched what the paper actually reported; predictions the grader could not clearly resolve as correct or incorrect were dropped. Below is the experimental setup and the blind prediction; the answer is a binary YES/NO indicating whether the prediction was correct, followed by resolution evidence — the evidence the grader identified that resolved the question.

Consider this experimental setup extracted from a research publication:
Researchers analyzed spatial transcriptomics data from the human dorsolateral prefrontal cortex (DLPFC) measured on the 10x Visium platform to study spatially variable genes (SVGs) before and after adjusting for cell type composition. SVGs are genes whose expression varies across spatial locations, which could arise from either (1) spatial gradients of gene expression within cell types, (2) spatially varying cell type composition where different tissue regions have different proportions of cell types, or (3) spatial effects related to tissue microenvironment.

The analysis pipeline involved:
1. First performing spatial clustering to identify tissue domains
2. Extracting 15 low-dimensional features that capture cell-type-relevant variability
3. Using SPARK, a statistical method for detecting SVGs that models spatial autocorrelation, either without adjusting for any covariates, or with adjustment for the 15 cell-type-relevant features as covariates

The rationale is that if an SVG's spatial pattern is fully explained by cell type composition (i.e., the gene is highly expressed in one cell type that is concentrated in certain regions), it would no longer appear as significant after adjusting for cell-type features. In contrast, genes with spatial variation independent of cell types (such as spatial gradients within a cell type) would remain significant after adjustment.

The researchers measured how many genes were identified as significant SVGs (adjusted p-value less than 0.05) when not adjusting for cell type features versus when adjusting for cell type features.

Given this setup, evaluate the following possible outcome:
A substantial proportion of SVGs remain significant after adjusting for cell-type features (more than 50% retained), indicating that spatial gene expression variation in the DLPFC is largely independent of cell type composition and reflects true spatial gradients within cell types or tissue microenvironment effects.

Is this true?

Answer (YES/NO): NO